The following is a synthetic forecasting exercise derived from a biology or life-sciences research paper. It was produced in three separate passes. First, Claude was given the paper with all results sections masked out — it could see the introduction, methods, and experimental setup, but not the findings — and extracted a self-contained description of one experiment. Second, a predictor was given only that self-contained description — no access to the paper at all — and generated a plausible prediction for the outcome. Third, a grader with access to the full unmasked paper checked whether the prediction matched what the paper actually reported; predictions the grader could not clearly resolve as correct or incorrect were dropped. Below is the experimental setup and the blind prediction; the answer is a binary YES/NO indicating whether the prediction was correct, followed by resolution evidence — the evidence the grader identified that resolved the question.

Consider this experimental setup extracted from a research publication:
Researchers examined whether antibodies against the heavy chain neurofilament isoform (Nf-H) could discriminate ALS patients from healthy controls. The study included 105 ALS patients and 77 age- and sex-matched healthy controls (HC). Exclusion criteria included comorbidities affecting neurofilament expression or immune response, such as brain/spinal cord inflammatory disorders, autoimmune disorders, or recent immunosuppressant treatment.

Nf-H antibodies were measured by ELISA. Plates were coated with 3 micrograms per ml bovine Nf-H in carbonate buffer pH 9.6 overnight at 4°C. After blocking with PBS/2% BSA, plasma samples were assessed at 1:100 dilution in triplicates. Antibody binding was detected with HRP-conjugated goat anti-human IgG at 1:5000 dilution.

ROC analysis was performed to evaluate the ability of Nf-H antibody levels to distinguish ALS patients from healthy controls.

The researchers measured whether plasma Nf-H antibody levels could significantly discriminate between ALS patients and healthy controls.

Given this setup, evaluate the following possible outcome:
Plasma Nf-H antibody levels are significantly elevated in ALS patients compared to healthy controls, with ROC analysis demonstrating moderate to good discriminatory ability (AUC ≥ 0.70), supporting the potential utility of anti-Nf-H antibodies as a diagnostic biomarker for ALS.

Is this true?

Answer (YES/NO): NO